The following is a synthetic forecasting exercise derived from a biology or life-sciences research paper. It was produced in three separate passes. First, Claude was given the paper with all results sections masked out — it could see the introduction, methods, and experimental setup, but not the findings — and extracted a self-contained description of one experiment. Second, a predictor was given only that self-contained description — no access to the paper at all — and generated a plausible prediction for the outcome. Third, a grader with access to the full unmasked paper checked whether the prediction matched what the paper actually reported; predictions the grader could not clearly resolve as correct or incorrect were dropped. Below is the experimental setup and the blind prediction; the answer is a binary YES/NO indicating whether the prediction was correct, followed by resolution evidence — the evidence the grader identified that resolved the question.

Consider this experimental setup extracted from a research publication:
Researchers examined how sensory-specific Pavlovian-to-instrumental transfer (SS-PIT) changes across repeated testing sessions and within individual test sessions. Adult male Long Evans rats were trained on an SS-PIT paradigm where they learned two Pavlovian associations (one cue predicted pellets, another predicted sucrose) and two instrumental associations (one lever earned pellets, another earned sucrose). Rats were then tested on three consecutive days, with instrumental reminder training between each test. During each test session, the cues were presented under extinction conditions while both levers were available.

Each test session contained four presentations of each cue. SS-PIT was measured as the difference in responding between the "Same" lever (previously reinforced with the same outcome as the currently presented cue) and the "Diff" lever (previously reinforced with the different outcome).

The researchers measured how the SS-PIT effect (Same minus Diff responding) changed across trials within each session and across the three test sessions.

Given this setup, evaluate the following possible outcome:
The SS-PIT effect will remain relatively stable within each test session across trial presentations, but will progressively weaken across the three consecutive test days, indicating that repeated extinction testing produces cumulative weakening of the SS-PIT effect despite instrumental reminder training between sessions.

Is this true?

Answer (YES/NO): NO